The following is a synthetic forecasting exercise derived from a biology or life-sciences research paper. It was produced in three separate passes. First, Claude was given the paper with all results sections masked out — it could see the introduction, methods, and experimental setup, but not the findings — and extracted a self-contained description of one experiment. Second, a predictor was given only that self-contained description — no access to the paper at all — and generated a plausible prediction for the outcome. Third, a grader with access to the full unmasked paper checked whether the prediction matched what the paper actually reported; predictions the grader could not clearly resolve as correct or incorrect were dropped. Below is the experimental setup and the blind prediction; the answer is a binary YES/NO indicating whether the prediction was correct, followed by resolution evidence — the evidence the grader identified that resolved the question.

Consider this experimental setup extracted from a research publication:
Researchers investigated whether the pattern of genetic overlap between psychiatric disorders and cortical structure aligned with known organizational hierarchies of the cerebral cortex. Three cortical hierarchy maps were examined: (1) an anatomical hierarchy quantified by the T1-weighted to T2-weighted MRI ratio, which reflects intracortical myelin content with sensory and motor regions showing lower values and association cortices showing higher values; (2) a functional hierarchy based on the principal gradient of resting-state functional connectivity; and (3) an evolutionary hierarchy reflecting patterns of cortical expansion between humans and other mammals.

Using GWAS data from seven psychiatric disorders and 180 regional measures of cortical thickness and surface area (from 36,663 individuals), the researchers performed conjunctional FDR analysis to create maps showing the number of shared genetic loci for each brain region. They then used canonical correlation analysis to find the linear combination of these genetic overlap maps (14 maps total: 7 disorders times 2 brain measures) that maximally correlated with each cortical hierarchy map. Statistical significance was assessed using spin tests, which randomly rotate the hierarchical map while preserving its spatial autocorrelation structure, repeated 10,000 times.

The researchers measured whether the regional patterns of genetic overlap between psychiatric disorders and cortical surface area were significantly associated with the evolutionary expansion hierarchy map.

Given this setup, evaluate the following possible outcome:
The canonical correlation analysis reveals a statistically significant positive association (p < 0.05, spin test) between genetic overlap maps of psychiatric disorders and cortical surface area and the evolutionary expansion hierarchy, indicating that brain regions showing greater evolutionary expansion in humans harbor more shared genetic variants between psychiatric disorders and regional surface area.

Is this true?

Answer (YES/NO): NO